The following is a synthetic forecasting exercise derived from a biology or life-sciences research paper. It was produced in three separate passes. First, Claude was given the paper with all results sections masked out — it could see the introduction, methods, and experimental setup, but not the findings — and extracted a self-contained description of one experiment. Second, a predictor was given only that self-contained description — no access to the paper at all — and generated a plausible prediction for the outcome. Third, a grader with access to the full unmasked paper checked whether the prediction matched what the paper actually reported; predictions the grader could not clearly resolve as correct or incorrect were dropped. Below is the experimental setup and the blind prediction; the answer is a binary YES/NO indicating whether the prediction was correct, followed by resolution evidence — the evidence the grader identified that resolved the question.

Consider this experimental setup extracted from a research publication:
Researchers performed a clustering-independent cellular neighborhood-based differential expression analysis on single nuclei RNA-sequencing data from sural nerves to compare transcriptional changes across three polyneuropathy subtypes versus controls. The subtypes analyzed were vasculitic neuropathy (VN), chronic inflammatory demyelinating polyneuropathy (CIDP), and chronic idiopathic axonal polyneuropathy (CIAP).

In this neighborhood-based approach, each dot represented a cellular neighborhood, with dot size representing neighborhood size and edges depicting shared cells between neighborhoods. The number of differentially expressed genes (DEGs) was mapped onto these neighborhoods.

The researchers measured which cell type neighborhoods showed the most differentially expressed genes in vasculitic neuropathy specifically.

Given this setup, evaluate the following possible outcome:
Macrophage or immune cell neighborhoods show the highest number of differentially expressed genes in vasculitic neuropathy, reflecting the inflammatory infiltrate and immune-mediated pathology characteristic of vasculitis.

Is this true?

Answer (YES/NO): NO